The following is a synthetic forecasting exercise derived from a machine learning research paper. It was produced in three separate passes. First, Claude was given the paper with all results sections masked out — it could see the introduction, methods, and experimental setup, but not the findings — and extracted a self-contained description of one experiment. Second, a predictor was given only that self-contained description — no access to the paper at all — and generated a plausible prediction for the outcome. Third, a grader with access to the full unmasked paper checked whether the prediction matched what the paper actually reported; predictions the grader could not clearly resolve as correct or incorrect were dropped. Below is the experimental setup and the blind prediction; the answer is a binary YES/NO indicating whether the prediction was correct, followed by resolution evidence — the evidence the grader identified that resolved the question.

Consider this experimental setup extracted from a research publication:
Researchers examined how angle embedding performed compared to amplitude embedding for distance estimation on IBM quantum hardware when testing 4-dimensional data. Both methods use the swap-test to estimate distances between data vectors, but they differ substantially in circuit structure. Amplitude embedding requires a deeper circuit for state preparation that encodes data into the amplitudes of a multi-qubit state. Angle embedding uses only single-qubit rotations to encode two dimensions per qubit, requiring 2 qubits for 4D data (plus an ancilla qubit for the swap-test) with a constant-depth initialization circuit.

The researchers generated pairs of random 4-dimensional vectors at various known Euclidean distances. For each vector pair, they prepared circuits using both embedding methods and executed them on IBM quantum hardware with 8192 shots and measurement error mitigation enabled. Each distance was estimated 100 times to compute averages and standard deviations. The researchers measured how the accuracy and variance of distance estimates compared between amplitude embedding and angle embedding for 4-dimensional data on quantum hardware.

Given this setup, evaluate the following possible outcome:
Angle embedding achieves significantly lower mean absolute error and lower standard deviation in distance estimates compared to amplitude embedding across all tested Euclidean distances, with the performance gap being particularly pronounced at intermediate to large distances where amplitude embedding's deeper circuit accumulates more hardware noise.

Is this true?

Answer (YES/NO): NO